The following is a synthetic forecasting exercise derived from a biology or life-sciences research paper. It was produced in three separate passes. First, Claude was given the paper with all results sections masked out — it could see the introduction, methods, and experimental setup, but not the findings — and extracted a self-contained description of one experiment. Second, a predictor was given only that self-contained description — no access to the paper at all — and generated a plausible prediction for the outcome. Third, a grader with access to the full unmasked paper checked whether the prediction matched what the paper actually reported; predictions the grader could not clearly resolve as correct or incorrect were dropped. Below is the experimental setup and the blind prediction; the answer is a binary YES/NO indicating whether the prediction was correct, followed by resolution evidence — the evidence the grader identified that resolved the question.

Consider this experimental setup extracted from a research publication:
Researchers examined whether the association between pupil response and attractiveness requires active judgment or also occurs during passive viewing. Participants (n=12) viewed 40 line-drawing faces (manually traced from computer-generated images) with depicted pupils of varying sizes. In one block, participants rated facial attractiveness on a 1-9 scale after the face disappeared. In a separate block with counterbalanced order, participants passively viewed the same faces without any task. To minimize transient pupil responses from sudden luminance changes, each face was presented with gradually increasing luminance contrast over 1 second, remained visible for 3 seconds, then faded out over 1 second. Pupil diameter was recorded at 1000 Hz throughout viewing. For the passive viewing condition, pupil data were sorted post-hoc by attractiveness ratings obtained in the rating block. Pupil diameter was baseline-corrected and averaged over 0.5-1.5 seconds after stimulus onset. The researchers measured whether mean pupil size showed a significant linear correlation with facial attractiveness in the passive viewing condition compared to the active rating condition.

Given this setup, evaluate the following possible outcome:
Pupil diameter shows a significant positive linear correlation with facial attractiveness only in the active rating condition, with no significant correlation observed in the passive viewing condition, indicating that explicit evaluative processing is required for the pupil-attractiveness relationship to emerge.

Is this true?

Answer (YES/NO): NO